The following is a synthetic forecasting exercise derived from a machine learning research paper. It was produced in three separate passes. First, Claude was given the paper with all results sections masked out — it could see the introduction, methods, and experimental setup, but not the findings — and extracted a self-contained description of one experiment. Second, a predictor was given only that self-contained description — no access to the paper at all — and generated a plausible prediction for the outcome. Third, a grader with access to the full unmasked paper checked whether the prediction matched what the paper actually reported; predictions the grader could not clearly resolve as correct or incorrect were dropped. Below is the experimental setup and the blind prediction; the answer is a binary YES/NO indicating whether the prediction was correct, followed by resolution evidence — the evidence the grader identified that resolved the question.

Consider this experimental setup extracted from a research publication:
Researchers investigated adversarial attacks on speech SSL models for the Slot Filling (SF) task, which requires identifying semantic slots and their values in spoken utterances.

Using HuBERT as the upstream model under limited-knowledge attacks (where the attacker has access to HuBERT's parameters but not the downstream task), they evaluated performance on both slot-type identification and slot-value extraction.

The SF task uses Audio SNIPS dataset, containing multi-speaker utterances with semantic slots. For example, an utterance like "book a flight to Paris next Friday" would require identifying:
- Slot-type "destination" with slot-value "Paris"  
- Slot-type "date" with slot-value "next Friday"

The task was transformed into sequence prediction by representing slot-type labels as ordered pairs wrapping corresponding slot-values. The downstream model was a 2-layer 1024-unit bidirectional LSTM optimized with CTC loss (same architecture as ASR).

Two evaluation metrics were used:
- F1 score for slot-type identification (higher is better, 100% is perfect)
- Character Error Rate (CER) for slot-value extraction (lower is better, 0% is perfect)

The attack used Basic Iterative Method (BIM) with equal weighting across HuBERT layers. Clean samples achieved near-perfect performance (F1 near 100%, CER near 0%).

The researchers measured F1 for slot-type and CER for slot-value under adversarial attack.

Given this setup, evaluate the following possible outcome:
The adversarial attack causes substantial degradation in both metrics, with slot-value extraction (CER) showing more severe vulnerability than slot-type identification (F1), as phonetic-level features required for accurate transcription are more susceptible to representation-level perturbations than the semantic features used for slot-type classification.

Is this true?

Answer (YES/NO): YES